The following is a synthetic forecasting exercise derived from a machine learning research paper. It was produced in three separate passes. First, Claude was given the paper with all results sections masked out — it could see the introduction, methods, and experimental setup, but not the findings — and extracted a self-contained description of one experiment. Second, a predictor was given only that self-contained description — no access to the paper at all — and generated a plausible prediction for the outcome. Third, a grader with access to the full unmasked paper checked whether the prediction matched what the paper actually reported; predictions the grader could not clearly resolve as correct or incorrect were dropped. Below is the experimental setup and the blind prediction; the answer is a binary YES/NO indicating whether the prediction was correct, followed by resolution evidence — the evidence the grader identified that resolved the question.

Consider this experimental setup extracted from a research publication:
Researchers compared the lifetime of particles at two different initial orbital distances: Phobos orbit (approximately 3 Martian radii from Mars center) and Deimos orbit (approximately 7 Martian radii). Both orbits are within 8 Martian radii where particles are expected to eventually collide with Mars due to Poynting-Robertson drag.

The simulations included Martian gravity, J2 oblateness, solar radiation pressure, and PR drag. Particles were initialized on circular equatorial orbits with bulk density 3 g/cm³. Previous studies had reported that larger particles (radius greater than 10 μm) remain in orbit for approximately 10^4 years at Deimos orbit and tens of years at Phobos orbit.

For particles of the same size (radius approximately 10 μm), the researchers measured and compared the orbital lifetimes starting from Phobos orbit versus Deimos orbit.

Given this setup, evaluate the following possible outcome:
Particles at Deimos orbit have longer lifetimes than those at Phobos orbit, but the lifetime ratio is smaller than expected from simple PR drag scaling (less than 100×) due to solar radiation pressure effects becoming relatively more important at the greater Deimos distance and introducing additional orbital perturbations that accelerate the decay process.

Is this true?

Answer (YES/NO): NO